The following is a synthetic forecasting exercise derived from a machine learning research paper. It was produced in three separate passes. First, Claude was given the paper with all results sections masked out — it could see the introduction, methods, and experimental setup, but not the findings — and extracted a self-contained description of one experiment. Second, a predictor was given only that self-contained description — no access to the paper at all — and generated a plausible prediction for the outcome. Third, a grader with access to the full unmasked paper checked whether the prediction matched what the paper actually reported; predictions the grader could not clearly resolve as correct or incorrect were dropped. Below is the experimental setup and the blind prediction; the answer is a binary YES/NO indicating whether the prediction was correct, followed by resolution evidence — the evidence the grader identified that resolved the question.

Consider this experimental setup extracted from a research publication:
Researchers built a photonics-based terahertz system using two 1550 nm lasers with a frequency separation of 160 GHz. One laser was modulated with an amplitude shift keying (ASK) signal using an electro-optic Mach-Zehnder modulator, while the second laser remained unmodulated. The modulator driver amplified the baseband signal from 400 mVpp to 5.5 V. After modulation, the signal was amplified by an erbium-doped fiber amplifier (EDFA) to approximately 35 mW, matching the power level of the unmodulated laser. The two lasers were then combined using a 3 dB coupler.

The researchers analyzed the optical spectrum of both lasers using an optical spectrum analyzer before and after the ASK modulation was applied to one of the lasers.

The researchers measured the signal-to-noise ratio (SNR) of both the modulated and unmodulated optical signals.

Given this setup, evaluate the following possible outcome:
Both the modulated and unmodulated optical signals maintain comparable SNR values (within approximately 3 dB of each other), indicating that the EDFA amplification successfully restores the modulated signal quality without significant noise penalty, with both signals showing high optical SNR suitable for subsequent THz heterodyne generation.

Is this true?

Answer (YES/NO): YES